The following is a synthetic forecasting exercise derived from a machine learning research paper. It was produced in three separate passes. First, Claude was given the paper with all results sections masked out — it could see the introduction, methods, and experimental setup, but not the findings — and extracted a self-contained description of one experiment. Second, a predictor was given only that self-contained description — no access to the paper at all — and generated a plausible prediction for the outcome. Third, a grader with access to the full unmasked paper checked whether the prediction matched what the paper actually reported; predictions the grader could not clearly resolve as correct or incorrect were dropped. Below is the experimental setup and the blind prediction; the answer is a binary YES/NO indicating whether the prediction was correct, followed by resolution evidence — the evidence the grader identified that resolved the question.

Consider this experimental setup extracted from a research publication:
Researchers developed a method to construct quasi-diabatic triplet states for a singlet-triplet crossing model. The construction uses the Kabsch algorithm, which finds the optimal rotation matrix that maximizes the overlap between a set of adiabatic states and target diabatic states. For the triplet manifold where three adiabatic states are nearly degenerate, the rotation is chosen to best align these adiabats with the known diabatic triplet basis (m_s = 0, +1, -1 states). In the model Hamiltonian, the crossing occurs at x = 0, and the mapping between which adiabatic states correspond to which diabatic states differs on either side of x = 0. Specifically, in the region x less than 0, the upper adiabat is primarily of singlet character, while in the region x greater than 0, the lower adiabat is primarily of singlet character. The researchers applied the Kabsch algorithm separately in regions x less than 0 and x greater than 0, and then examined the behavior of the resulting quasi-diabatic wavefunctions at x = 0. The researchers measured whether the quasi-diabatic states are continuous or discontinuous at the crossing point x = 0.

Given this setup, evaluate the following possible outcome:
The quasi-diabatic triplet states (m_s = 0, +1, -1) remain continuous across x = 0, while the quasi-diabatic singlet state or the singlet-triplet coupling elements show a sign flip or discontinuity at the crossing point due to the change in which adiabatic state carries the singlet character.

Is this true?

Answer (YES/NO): NO